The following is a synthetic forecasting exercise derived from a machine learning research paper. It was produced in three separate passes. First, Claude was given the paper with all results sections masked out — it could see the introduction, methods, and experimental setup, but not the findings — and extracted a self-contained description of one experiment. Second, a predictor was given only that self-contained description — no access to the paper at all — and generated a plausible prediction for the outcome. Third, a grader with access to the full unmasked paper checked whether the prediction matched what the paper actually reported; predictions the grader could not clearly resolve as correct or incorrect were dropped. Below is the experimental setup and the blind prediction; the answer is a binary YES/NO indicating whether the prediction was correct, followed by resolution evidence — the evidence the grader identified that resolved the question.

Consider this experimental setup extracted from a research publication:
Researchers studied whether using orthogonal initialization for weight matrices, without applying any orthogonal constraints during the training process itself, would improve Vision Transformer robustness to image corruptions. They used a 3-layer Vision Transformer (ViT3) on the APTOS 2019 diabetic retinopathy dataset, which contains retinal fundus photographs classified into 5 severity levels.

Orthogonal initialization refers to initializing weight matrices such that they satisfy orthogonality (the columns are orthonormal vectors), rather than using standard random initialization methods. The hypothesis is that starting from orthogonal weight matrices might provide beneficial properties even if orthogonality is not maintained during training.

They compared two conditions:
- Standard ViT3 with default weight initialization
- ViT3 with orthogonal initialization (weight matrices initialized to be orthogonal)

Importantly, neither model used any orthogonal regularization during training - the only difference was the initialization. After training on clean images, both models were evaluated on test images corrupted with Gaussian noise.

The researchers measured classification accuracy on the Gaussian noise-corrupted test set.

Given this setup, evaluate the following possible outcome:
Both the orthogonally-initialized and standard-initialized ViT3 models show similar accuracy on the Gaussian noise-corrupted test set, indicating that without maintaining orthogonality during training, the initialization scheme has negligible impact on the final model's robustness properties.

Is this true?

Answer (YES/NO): NO